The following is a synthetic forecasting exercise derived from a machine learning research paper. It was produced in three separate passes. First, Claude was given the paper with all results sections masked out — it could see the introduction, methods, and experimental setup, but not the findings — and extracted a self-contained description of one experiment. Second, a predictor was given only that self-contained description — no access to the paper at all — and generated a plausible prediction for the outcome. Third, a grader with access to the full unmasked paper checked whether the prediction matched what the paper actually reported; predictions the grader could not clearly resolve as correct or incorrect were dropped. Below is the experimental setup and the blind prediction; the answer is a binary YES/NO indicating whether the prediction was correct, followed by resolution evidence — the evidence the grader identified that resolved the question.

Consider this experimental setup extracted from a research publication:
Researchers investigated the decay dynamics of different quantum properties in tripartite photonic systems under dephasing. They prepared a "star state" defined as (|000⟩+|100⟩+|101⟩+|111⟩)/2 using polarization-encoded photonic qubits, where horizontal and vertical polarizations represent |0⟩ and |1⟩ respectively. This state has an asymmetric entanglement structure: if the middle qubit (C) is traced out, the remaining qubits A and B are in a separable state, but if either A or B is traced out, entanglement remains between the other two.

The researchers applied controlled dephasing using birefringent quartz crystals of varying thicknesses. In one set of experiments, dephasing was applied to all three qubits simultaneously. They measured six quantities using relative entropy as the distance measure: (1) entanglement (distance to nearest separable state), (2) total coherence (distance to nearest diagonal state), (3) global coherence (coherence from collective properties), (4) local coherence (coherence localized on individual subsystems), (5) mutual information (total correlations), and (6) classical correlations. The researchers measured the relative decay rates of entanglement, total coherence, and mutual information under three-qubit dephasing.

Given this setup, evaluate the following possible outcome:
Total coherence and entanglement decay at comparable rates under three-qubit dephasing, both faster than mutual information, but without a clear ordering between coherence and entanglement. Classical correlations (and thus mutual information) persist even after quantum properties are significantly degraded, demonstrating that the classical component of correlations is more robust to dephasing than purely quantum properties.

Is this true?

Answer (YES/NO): NO